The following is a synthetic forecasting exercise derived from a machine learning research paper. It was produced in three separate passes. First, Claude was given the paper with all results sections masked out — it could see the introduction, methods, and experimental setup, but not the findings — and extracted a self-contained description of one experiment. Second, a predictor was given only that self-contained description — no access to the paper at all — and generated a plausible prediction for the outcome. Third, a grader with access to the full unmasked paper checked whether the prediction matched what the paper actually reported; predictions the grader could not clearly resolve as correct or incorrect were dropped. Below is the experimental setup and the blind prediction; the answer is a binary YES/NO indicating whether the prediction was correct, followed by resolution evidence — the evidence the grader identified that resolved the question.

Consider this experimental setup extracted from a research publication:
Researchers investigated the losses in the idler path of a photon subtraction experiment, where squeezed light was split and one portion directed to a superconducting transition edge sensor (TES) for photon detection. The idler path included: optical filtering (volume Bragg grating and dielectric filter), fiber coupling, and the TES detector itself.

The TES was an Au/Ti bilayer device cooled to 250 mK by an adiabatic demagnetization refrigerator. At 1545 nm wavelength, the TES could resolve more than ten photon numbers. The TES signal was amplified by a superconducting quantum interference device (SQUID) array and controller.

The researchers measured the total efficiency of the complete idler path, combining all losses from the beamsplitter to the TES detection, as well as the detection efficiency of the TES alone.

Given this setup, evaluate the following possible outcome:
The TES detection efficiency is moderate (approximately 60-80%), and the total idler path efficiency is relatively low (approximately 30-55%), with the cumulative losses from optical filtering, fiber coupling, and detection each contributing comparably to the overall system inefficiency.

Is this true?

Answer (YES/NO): NO